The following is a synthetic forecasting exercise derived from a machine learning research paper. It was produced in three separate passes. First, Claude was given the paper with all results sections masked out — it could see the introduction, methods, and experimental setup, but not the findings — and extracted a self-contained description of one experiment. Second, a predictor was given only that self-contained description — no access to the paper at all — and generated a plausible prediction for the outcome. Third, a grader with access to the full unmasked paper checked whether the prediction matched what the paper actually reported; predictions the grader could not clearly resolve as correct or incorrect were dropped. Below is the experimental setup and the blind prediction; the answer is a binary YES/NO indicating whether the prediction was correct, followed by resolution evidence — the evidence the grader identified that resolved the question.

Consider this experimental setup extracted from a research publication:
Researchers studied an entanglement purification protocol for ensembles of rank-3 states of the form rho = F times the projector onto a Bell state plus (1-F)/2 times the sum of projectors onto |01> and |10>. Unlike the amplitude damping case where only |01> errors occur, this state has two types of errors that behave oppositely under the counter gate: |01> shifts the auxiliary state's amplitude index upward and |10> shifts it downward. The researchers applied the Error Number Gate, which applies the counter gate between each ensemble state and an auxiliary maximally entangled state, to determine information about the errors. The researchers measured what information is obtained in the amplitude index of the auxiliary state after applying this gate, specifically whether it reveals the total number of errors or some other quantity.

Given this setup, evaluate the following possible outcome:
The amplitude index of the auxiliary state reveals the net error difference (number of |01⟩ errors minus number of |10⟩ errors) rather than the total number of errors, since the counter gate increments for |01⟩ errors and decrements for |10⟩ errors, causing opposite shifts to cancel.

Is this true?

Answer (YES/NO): YES